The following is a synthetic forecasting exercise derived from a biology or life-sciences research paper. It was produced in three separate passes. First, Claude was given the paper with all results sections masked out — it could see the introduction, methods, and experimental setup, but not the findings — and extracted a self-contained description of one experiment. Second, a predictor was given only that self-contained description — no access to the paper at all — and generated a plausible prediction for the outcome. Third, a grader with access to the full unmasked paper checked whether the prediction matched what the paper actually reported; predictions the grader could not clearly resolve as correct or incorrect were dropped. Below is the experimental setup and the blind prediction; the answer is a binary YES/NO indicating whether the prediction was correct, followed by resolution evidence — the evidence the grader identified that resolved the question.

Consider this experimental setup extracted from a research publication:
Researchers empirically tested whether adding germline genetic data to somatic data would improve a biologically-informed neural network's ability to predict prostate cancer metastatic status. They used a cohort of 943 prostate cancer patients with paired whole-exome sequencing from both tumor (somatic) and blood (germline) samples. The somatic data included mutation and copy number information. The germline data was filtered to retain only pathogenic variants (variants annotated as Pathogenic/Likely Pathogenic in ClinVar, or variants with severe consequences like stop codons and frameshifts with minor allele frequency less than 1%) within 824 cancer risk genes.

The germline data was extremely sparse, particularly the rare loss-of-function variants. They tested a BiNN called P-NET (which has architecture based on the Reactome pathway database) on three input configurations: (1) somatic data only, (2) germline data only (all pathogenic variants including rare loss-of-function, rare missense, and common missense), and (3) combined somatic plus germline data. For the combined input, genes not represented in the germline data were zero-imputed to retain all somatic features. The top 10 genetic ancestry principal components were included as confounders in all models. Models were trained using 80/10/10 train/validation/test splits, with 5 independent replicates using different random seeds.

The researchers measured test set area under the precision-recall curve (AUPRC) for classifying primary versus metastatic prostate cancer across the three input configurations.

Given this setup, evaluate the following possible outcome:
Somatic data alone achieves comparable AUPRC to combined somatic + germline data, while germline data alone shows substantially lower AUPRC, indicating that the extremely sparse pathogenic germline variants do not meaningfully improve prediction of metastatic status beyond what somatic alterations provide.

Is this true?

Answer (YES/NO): YES